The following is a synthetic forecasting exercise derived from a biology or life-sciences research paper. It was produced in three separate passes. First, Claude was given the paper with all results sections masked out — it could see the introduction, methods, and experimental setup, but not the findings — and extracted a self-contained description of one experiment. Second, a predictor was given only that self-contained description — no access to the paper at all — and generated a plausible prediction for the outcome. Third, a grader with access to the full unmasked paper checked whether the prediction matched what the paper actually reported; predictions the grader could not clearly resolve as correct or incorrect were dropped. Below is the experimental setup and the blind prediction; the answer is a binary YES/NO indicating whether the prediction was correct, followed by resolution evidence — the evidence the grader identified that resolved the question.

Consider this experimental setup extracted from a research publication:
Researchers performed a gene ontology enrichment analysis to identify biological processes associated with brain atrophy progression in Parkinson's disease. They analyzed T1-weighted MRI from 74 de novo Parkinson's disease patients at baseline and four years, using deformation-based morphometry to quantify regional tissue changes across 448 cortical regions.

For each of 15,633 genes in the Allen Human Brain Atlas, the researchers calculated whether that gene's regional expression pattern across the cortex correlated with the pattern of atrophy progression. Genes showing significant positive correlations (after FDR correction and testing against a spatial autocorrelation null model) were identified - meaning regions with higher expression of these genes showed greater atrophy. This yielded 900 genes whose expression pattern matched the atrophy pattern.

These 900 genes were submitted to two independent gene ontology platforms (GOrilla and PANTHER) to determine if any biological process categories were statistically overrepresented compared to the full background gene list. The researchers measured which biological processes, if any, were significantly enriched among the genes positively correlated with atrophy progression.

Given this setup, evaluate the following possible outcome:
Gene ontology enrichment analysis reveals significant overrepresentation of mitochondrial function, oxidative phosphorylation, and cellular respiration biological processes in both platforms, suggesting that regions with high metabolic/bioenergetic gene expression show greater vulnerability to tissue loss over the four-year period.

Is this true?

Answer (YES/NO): NO